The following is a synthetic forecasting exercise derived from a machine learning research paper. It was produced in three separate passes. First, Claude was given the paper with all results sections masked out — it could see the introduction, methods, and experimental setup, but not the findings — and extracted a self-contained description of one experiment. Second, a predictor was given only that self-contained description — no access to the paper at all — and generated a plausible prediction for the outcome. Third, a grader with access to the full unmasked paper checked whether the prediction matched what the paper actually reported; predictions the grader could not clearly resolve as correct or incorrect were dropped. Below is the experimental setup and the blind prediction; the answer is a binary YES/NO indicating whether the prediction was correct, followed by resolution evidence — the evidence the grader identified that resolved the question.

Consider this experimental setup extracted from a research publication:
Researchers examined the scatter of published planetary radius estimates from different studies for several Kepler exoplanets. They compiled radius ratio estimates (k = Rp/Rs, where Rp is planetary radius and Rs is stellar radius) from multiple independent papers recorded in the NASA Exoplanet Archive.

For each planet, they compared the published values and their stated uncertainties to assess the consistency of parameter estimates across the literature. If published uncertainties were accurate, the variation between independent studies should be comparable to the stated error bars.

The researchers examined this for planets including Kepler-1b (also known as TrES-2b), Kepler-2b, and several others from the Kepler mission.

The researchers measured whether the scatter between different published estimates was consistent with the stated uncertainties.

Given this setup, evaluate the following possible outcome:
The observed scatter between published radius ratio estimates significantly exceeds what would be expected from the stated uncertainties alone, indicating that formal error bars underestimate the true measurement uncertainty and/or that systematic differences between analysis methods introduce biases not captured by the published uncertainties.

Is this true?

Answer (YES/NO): YES